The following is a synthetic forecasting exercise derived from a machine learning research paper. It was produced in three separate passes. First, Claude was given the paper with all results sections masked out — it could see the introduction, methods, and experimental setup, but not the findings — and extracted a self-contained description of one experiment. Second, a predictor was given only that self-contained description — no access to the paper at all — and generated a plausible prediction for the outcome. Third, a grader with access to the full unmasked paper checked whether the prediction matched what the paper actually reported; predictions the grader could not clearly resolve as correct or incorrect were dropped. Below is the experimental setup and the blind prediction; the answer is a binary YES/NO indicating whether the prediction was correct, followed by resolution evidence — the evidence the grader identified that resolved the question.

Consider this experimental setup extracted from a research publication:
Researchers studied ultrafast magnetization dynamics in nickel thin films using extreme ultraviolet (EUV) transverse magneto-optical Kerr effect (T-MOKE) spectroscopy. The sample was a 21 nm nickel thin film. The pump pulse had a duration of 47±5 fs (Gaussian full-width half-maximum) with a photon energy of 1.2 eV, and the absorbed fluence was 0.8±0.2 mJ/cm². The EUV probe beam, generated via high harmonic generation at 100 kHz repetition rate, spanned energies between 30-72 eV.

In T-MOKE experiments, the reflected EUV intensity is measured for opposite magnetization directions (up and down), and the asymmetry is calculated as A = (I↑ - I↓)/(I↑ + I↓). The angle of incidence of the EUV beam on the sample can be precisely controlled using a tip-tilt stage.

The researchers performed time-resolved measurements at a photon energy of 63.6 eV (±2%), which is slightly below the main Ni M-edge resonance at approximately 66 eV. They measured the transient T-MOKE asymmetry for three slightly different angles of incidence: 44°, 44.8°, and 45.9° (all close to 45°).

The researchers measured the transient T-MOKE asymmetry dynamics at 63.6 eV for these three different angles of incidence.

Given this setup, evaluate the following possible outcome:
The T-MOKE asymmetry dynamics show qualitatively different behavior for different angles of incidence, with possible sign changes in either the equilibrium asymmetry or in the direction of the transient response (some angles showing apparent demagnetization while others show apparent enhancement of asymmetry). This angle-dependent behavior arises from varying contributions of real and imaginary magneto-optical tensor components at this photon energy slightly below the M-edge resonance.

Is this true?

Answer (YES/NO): YES